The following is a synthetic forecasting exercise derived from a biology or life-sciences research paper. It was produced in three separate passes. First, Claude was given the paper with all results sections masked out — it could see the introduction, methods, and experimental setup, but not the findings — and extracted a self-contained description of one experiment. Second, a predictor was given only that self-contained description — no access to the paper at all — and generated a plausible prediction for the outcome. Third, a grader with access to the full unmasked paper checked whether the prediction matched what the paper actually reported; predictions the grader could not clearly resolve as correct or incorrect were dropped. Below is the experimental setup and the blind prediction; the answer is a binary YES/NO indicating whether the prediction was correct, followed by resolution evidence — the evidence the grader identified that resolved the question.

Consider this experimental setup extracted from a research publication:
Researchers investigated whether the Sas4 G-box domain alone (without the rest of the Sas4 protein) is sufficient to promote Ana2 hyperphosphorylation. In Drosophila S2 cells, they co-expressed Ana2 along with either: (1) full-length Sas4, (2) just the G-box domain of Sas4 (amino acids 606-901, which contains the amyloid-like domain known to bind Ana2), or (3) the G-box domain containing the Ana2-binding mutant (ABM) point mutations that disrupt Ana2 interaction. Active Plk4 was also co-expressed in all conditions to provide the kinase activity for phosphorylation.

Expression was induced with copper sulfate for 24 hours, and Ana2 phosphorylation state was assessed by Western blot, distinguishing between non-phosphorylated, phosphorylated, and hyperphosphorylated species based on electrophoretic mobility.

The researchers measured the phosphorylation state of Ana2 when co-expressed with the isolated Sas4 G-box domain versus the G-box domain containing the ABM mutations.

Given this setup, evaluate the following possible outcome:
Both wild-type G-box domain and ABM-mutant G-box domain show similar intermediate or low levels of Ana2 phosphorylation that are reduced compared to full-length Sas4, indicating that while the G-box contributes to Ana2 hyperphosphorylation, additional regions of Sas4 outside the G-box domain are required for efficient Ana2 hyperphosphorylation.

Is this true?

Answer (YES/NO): NO